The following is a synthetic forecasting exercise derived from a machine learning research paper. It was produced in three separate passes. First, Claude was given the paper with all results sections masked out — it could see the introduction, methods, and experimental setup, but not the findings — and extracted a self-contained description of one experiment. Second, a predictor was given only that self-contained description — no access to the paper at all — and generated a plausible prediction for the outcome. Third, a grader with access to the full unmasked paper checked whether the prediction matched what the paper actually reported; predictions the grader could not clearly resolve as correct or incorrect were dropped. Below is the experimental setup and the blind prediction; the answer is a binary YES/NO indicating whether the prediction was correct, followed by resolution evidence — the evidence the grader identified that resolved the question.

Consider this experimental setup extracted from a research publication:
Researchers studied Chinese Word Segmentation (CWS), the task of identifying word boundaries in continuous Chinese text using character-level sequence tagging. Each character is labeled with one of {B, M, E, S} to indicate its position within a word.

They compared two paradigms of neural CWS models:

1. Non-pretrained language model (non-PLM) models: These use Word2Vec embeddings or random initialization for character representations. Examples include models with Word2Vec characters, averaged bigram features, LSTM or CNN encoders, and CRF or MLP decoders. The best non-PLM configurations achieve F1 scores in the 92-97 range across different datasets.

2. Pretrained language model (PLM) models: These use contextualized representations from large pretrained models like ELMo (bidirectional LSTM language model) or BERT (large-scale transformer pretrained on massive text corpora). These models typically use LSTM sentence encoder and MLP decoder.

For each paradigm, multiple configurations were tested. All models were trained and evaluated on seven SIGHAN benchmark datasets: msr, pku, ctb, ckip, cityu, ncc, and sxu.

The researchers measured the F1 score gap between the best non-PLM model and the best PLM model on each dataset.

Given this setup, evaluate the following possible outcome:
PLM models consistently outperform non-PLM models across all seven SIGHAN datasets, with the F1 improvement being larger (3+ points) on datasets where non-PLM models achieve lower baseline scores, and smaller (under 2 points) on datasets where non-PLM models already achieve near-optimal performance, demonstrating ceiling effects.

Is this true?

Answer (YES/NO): YES